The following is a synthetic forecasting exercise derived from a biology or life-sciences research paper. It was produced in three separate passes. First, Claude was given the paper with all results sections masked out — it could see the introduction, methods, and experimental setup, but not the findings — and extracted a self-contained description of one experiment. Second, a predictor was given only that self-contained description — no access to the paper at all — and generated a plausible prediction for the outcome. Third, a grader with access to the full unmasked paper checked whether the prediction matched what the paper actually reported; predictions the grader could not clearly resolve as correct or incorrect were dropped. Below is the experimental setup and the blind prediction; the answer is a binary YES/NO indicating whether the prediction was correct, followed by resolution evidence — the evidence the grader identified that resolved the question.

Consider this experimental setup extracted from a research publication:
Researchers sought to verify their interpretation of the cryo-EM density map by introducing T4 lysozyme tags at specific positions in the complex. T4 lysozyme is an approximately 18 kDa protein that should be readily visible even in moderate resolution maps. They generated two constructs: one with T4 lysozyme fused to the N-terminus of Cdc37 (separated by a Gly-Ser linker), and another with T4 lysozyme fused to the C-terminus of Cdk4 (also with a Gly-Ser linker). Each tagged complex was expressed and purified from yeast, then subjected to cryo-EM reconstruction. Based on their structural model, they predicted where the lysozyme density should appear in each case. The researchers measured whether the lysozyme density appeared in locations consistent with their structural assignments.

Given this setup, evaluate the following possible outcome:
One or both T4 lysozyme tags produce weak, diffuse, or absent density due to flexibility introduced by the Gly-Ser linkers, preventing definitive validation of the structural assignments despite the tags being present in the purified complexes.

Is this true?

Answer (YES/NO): NO